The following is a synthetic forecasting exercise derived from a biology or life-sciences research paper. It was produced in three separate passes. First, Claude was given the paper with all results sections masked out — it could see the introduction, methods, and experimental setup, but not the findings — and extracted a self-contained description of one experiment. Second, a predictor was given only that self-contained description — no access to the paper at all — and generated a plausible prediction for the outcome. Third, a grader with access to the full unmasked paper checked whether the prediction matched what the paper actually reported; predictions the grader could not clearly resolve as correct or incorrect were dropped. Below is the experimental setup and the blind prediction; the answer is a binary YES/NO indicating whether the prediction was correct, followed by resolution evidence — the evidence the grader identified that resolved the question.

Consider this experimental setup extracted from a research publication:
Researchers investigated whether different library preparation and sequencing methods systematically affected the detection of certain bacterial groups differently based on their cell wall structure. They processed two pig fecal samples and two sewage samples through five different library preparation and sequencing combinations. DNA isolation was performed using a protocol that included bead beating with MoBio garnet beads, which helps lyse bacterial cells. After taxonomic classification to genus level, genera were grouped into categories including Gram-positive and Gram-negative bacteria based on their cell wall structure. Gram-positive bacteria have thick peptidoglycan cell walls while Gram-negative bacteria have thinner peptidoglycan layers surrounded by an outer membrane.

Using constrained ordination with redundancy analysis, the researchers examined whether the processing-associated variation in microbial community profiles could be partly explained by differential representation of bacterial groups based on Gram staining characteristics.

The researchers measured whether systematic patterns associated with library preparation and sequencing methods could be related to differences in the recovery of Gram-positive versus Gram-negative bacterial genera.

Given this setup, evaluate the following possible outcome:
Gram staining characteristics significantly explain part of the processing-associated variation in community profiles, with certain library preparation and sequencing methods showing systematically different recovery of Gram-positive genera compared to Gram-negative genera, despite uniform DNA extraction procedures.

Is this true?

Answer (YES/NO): NO